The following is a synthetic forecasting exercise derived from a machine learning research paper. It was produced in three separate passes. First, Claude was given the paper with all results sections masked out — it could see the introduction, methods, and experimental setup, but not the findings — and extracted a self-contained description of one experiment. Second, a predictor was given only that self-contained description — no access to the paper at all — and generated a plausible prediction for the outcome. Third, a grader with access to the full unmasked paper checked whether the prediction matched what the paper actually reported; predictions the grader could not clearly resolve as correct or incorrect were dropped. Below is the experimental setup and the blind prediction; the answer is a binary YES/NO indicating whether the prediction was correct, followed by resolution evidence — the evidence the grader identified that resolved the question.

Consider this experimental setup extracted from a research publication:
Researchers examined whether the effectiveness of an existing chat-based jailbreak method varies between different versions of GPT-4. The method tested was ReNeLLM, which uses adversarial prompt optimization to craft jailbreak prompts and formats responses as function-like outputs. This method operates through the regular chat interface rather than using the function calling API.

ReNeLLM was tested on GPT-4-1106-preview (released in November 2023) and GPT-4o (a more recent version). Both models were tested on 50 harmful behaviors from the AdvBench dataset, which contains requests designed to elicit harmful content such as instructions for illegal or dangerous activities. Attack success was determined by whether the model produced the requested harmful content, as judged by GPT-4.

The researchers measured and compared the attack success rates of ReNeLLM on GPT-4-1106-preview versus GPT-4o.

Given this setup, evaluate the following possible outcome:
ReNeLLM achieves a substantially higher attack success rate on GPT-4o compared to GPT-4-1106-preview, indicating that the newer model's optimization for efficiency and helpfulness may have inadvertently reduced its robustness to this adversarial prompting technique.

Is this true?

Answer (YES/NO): YES